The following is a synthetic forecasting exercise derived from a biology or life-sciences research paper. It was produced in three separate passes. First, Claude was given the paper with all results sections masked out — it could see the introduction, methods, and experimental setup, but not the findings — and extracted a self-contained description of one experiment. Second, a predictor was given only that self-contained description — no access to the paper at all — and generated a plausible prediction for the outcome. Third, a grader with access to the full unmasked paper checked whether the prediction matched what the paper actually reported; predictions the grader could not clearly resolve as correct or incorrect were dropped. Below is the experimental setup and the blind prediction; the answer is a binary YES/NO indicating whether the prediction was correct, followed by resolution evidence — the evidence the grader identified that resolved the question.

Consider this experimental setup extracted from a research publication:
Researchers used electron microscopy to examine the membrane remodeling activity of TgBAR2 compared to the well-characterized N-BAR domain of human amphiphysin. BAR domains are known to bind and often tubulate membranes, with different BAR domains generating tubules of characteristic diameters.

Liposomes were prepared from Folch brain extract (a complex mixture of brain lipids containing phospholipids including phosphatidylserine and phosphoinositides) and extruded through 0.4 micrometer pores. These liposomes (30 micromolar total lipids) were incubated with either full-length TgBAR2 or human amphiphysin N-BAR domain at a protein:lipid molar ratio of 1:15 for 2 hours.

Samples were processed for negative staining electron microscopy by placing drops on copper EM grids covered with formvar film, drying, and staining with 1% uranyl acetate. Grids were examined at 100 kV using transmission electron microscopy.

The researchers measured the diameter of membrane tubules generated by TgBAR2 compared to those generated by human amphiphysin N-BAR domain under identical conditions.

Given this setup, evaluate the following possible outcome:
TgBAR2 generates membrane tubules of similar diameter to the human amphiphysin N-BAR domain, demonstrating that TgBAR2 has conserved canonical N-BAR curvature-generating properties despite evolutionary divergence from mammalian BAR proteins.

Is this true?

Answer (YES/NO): NO